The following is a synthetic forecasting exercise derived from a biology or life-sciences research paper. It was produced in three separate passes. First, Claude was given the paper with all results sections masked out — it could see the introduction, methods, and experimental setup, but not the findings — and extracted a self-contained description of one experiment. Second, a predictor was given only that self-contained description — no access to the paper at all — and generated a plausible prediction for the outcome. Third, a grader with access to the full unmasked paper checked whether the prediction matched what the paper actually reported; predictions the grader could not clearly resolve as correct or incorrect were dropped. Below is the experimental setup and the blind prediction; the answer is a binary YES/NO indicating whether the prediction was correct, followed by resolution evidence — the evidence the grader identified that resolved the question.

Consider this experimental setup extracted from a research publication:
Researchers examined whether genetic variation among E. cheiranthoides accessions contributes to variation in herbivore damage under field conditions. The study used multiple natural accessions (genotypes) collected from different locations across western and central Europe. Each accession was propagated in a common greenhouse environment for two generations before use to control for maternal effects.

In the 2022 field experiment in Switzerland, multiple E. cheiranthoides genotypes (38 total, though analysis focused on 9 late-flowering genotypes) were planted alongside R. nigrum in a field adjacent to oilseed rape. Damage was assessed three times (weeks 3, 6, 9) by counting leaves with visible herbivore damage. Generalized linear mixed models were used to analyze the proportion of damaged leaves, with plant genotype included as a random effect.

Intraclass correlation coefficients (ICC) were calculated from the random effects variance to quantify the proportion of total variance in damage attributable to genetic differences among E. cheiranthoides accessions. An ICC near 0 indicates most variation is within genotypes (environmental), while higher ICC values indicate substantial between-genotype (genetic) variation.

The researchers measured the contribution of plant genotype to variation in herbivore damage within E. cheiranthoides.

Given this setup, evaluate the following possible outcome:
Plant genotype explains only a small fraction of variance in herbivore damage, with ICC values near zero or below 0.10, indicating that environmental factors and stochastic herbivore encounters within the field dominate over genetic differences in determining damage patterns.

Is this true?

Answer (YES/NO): YES